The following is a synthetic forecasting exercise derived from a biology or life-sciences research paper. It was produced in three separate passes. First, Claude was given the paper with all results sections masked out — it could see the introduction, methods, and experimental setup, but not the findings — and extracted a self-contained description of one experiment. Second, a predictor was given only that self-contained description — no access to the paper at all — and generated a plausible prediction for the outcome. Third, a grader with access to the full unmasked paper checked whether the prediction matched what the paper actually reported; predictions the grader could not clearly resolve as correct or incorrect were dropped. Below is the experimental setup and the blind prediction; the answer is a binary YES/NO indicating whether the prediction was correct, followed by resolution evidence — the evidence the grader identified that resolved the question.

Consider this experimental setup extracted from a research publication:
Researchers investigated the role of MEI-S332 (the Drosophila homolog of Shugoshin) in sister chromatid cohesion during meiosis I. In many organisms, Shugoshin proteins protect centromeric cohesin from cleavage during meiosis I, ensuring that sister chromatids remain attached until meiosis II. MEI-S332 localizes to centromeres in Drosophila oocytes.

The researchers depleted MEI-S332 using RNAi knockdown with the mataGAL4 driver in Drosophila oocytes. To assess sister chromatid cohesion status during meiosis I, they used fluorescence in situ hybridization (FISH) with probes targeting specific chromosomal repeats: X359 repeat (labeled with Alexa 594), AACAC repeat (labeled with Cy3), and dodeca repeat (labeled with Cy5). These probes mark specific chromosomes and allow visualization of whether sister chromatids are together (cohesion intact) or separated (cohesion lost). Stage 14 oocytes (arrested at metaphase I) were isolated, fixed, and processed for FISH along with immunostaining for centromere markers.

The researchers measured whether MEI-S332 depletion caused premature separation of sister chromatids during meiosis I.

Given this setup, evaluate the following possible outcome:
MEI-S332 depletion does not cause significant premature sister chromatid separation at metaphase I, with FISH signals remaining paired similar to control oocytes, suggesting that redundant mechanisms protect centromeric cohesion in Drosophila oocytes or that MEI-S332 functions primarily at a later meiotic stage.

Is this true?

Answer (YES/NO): YES